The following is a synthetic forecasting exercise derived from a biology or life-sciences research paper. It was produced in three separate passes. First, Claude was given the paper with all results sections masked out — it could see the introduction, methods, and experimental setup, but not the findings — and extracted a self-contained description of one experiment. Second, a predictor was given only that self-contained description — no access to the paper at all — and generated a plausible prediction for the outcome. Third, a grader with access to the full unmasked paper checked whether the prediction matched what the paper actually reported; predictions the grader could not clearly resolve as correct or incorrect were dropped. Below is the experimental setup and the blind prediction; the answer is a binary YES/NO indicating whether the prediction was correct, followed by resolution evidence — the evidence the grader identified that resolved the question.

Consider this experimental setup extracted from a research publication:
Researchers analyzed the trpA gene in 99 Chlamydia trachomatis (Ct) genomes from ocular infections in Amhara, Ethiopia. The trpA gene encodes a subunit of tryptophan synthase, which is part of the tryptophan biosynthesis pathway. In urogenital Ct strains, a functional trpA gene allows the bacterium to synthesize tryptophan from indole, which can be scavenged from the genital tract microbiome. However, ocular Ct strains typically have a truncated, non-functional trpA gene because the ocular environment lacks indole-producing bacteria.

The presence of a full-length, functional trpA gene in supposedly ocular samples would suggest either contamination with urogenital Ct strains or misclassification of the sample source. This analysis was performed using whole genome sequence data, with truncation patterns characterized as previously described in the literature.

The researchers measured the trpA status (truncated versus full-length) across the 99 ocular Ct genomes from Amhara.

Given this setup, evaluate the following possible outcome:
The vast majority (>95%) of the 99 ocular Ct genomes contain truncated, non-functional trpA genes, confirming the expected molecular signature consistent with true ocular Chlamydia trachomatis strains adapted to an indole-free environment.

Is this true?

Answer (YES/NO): YES